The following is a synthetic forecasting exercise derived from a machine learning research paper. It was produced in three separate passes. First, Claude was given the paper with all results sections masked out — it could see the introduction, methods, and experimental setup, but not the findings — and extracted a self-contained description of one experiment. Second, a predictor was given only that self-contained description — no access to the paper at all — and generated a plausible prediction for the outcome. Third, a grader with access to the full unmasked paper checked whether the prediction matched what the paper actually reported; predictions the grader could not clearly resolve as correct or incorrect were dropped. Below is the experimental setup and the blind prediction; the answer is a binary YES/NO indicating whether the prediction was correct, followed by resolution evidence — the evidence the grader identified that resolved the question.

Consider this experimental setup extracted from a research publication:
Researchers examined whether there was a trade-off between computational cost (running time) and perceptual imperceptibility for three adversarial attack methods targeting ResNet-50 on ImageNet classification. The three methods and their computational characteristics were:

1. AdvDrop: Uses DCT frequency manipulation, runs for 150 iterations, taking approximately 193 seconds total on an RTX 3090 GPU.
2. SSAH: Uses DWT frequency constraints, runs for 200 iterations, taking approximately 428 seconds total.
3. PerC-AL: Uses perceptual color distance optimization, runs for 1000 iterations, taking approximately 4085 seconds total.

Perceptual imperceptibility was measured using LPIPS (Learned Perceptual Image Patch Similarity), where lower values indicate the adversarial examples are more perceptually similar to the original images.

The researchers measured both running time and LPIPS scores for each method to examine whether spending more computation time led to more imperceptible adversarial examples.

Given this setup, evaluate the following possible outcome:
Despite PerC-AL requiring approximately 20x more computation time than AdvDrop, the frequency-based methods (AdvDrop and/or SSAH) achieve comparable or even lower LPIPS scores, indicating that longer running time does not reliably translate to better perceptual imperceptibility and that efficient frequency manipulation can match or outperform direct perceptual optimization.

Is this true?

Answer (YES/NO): YES